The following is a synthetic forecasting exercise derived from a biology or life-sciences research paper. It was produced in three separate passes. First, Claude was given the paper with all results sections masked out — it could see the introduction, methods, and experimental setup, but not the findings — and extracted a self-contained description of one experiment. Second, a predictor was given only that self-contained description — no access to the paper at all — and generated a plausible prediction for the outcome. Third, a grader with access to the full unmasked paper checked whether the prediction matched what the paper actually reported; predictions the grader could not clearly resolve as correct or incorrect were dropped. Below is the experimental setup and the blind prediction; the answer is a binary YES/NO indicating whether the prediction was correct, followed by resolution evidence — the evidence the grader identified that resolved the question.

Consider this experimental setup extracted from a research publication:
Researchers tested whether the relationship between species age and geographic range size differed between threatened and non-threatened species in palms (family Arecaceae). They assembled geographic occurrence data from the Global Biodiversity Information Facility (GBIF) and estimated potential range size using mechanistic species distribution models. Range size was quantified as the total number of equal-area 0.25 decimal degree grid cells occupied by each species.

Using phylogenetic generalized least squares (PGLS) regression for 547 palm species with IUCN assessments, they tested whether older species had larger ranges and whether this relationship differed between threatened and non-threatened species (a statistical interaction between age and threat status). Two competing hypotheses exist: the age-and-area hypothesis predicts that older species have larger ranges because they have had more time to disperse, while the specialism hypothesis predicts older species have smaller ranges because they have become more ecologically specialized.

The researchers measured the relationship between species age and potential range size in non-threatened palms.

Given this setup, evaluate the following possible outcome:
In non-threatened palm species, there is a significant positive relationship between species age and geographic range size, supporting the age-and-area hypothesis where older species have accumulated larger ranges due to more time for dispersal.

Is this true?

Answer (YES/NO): NO